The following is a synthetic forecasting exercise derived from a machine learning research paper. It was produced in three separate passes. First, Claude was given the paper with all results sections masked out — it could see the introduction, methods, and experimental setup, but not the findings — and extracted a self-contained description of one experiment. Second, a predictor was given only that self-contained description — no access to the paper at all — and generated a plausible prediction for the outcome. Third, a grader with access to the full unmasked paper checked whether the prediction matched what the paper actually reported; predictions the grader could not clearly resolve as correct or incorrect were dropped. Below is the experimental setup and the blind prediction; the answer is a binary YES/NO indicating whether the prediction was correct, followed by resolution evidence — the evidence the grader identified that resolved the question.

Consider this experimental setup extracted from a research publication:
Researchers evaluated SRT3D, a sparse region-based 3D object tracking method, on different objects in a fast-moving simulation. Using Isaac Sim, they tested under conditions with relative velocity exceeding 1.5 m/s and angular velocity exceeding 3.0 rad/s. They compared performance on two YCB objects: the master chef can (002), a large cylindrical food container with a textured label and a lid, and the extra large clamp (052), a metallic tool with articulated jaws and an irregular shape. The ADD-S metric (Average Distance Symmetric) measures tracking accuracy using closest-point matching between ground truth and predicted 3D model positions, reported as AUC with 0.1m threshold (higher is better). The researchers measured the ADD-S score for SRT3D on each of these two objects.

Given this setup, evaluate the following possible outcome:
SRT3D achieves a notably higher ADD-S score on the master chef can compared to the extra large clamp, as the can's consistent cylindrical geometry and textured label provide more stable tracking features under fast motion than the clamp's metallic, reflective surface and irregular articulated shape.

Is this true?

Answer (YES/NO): YES